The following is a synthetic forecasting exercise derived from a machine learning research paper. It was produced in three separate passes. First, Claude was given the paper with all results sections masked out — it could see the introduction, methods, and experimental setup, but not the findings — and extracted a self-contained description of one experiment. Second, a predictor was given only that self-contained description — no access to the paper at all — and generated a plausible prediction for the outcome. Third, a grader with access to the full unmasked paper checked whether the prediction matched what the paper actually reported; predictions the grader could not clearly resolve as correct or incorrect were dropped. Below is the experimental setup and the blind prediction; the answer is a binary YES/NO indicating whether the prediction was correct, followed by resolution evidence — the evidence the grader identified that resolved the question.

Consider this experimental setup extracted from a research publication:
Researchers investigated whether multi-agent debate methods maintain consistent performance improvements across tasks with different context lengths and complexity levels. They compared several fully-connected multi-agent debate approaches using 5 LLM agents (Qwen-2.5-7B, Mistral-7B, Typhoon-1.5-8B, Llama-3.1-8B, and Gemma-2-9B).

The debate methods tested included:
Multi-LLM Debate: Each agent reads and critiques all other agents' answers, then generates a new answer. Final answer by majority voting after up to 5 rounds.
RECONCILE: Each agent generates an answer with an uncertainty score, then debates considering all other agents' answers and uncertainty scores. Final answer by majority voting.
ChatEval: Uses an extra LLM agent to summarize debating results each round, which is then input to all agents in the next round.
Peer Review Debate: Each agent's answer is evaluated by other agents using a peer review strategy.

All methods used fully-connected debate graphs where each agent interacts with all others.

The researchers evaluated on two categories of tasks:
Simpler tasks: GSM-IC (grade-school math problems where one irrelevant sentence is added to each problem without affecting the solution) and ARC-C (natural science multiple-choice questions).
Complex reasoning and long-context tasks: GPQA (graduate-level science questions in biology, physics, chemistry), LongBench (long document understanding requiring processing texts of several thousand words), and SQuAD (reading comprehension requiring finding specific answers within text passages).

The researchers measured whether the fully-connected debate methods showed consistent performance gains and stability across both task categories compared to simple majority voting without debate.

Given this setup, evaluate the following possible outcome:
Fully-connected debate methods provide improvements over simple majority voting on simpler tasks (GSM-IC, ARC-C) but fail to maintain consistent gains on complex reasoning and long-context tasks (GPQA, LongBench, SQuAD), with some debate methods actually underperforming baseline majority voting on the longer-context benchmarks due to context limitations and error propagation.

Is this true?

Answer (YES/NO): NO